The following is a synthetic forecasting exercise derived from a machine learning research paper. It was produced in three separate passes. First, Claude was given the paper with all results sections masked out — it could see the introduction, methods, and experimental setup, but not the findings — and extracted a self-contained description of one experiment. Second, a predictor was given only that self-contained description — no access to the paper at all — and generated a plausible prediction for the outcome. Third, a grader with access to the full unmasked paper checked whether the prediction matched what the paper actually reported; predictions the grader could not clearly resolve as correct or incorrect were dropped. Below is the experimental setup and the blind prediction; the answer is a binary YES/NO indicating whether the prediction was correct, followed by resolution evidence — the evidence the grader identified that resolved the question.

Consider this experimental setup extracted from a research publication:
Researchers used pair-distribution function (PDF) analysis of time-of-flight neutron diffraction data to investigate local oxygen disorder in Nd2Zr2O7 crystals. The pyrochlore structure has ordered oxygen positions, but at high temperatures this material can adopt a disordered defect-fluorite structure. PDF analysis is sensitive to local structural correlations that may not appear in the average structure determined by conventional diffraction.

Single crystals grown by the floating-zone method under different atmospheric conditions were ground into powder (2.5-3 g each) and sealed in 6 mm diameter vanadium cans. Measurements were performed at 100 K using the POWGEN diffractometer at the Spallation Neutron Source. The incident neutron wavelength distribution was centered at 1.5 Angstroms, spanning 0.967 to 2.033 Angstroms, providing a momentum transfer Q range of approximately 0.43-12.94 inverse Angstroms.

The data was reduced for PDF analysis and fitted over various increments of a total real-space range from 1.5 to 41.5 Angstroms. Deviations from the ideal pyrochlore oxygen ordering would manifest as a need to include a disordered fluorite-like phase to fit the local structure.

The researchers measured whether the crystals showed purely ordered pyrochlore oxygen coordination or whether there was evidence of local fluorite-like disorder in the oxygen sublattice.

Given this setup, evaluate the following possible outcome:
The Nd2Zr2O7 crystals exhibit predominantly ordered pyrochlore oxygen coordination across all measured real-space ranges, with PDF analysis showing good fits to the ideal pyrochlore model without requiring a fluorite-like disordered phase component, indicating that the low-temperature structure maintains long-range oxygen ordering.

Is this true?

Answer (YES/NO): NO